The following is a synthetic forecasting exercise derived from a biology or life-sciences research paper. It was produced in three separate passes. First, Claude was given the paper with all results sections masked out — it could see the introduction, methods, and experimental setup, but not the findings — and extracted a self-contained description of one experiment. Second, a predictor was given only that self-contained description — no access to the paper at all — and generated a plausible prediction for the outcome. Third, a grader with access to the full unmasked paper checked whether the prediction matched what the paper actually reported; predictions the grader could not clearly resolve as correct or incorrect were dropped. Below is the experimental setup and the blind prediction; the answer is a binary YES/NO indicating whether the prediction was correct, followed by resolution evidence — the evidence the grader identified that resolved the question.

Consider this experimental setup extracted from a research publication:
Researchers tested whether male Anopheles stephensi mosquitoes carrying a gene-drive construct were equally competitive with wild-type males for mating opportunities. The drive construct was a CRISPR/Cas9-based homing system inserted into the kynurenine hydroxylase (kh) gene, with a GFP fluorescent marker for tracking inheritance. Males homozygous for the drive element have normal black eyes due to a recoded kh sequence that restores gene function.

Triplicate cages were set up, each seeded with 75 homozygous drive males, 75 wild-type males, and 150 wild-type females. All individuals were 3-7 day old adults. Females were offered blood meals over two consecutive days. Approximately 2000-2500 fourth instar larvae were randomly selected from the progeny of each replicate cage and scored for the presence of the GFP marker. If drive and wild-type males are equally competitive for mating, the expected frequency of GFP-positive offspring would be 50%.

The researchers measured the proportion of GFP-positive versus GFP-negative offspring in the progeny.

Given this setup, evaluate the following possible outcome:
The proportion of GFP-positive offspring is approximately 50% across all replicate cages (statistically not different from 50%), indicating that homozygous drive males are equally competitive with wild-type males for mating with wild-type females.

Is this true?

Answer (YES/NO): YES